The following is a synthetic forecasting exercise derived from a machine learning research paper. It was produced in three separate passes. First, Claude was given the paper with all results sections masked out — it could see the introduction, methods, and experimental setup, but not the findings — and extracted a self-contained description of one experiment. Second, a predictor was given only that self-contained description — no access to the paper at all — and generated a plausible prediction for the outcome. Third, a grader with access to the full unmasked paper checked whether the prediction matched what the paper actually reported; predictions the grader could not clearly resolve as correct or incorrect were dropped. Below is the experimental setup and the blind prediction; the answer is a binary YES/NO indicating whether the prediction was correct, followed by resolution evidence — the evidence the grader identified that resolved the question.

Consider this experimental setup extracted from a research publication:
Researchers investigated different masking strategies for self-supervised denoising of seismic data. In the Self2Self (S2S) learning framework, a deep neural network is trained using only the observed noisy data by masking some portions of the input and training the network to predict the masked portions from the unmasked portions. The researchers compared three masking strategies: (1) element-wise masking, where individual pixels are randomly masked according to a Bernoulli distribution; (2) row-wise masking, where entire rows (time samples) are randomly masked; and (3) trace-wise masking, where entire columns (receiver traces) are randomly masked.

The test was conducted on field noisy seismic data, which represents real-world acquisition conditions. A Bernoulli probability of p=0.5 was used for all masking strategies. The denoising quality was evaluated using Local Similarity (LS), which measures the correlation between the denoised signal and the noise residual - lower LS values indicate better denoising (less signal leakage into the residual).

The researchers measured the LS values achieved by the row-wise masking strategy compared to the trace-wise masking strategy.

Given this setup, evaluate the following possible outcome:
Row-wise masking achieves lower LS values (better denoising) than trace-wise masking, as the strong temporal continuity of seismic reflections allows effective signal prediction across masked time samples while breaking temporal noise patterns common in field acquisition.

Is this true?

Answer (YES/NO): NO